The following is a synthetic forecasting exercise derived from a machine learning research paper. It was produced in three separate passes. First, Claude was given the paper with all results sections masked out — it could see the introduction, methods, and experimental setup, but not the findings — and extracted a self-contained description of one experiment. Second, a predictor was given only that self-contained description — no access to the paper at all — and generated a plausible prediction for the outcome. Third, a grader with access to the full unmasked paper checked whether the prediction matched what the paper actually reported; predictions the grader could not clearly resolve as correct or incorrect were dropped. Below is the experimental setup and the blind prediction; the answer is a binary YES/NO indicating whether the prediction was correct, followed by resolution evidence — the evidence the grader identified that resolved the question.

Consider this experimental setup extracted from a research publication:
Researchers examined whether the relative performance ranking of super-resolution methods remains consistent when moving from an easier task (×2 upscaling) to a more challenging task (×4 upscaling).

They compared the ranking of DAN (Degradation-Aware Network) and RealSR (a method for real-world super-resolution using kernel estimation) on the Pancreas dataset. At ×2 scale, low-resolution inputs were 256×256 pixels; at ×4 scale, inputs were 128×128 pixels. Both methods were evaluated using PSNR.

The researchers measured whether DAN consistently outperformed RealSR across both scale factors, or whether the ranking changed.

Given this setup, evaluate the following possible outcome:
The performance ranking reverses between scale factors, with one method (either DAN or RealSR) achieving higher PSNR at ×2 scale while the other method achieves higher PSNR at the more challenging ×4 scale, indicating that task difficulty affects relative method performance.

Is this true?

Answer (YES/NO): NO